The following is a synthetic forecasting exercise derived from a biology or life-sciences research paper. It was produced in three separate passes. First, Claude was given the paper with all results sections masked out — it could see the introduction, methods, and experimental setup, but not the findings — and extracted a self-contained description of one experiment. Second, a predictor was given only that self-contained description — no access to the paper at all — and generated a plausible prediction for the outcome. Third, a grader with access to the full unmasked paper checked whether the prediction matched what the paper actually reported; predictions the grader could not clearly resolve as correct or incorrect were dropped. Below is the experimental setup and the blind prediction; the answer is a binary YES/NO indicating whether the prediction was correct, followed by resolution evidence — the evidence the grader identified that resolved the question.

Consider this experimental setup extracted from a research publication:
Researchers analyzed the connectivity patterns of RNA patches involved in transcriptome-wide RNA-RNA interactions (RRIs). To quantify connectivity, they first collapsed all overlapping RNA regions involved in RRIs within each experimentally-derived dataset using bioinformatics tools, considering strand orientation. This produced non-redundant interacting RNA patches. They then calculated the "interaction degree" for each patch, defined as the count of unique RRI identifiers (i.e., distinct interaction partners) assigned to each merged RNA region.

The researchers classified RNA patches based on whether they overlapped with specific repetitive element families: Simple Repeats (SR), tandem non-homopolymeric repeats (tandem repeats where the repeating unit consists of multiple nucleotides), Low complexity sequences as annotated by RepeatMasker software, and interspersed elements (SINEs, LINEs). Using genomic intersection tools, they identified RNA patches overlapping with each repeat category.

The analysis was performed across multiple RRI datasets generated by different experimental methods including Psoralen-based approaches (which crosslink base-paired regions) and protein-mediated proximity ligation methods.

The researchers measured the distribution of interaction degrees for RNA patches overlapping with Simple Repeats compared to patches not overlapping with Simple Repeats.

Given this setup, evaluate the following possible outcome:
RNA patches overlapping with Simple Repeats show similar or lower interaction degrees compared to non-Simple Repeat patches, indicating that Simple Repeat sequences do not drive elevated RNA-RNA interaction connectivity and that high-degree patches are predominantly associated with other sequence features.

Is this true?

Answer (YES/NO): NO